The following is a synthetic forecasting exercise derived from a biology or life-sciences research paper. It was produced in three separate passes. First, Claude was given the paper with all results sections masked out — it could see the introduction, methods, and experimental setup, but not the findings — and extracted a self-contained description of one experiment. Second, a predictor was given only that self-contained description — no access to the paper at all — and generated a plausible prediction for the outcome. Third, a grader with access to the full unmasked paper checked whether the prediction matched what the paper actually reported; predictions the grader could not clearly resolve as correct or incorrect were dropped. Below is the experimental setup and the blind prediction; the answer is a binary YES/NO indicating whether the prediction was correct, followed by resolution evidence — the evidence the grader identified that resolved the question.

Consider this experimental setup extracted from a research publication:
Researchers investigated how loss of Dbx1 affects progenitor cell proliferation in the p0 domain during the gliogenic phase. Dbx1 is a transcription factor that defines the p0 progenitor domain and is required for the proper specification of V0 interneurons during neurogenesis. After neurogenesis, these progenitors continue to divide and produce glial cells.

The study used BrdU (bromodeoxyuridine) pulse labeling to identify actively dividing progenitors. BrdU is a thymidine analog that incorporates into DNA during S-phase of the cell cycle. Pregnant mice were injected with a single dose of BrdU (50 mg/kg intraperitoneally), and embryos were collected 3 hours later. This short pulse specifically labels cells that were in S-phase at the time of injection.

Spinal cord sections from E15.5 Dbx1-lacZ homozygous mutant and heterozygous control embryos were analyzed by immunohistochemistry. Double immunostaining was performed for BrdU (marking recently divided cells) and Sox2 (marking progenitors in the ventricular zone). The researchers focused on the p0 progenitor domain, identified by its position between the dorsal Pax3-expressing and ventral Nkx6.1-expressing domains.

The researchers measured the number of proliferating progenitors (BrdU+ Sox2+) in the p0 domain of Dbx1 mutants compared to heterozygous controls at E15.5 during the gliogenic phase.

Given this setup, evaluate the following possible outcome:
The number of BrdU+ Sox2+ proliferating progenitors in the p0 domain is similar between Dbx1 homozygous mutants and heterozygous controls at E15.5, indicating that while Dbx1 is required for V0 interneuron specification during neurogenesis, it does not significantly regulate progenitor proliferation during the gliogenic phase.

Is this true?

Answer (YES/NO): YES